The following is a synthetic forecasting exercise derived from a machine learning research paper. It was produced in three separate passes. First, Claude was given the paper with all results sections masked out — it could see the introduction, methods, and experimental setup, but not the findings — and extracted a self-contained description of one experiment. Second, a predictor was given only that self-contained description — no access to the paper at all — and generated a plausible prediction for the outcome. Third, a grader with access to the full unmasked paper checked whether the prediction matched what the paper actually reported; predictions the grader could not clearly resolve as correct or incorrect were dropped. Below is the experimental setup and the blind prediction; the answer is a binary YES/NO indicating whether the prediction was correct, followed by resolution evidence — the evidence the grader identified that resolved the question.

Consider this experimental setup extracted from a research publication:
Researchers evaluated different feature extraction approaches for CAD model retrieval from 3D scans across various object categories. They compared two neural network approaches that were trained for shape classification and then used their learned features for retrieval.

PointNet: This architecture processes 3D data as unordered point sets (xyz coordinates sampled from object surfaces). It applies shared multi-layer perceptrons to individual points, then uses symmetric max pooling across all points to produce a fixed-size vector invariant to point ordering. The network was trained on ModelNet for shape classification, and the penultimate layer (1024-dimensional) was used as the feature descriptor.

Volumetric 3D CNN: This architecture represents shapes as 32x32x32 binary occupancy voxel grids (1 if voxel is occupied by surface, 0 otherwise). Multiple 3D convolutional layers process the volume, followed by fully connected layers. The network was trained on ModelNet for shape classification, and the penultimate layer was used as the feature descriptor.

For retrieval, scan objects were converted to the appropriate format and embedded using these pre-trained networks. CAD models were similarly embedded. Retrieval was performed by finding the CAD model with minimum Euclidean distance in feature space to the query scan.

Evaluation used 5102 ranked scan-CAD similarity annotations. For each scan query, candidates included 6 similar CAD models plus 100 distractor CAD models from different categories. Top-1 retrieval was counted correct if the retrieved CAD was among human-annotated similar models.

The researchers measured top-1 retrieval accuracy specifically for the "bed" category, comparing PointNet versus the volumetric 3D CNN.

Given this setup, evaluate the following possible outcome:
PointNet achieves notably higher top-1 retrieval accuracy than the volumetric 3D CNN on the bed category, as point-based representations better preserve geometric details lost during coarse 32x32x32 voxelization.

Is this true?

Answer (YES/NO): YES